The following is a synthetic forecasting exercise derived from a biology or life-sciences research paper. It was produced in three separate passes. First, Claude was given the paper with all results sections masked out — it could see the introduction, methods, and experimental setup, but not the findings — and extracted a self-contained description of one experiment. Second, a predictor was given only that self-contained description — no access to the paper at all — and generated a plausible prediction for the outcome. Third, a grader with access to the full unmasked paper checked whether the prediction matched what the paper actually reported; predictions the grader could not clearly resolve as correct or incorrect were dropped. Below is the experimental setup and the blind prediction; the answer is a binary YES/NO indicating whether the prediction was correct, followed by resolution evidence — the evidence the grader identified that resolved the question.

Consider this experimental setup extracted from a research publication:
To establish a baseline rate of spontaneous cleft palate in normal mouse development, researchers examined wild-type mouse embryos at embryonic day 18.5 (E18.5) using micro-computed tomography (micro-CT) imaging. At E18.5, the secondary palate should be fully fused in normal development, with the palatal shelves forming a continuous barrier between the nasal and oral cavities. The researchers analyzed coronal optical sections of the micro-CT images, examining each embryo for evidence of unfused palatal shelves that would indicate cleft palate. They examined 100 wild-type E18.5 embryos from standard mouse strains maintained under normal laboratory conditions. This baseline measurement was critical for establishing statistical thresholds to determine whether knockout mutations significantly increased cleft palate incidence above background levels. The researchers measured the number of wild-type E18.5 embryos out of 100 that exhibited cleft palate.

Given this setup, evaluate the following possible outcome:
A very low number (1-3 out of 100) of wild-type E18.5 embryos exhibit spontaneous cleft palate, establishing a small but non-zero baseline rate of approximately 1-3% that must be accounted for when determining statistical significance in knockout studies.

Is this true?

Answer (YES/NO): YES